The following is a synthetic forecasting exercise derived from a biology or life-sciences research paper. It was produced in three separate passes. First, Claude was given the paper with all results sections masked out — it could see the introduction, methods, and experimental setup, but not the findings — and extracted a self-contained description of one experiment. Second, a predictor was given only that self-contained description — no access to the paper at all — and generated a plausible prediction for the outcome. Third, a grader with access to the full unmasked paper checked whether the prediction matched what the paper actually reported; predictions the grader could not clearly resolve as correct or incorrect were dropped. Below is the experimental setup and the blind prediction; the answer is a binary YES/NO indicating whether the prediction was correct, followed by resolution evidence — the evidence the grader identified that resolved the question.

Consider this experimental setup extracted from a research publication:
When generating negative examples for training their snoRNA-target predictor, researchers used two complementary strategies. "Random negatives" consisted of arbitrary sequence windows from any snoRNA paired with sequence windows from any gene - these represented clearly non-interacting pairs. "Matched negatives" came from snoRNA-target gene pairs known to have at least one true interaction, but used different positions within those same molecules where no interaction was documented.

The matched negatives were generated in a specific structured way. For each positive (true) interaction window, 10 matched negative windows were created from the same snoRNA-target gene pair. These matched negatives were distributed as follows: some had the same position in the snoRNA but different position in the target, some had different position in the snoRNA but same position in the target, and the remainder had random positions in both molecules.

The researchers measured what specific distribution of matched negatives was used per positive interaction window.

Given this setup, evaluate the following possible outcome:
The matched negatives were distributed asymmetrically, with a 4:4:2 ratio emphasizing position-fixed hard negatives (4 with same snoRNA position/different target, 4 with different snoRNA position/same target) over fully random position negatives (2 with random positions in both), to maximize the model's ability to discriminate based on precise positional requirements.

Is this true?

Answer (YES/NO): NO